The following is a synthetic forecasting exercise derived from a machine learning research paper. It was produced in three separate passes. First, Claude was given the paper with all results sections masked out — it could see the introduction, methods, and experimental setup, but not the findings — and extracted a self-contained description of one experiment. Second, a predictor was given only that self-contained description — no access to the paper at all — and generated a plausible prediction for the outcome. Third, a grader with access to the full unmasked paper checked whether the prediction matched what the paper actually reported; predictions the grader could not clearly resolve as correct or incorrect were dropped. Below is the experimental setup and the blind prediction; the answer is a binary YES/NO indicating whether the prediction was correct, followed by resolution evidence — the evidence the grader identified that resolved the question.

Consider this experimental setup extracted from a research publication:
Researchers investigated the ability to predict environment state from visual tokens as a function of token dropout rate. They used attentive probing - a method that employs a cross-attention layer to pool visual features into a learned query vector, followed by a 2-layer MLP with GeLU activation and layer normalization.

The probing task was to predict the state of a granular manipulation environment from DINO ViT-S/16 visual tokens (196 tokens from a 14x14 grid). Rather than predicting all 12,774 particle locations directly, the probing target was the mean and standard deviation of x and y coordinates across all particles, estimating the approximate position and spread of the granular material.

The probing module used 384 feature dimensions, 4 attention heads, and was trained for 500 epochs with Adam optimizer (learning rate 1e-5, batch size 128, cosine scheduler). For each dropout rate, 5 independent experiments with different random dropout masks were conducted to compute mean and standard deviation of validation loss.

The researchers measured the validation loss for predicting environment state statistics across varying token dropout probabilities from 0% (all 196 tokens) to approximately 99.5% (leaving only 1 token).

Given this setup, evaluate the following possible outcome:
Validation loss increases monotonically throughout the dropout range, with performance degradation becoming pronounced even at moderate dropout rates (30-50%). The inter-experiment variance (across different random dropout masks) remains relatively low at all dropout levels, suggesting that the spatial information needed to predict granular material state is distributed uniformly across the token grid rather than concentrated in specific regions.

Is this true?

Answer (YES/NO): NO